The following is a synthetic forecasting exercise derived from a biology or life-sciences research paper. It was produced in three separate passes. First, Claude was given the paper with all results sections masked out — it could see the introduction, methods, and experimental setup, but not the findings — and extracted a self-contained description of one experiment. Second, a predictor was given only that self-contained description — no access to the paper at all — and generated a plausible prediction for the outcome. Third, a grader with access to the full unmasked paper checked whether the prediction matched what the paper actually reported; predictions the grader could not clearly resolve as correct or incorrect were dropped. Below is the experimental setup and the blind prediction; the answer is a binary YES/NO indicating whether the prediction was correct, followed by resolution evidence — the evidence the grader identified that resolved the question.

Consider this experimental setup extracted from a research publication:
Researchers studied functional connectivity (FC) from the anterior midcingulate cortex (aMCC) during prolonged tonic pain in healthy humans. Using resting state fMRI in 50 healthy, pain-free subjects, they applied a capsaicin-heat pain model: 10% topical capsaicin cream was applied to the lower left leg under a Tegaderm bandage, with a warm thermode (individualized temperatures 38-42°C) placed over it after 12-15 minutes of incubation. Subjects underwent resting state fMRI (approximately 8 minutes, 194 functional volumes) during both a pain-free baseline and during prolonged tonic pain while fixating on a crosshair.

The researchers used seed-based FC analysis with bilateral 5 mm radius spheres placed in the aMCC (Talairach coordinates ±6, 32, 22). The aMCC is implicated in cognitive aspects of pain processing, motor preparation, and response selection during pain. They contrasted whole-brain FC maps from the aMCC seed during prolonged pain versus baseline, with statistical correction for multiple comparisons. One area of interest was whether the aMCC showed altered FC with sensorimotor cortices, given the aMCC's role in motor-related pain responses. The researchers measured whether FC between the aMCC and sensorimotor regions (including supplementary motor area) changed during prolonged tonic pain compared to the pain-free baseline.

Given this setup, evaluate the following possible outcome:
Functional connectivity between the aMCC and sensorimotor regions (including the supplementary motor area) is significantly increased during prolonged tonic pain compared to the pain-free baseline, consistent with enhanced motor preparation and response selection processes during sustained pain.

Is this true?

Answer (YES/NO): YES